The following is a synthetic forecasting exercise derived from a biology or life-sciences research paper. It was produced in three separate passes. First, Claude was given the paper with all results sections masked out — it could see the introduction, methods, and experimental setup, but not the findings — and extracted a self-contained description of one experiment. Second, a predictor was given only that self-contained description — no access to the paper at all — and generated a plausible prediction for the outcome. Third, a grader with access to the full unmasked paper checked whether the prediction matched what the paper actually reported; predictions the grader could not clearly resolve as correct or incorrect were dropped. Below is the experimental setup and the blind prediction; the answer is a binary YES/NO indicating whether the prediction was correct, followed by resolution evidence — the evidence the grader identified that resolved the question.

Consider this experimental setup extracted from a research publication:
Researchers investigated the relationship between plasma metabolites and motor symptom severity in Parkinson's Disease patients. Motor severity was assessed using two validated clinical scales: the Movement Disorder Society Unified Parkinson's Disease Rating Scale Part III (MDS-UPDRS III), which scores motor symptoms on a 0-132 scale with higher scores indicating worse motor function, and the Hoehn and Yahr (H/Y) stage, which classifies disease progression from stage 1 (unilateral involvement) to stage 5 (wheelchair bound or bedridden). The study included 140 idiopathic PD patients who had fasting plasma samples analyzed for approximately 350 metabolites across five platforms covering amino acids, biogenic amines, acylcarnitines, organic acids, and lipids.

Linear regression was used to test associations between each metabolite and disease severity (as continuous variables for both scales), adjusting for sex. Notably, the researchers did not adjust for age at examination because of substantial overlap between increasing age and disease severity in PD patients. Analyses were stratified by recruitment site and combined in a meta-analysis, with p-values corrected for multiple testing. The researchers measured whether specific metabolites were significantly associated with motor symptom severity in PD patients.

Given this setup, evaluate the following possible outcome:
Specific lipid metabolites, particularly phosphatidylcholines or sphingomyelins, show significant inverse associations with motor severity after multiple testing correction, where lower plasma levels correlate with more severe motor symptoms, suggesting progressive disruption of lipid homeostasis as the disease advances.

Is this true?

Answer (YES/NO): NO